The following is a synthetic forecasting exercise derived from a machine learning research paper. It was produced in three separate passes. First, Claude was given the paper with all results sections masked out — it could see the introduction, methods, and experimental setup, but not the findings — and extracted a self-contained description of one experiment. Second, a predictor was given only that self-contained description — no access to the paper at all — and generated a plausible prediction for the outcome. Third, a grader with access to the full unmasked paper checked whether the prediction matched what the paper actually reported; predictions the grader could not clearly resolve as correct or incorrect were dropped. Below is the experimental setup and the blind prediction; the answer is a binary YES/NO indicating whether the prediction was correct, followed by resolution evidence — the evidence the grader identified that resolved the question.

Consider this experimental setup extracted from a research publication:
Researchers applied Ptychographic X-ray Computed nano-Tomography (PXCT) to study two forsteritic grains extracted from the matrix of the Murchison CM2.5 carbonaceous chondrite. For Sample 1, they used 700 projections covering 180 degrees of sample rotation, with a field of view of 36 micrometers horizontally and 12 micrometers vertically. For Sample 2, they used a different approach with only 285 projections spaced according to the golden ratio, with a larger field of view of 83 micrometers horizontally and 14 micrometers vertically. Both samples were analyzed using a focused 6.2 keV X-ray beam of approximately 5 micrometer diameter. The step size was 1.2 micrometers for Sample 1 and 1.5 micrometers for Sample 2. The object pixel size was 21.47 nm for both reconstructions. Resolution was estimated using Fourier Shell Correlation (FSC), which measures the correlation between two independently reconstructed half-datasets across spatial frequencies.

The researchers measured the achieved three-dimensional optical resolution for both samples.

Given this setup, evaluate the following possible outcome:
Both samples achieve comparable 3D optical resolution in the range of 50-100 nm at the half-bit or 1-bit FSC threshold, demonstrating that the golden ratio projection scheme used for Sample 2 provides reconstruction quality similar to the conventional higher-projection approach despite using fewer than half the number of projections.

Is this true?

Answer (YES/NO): YES